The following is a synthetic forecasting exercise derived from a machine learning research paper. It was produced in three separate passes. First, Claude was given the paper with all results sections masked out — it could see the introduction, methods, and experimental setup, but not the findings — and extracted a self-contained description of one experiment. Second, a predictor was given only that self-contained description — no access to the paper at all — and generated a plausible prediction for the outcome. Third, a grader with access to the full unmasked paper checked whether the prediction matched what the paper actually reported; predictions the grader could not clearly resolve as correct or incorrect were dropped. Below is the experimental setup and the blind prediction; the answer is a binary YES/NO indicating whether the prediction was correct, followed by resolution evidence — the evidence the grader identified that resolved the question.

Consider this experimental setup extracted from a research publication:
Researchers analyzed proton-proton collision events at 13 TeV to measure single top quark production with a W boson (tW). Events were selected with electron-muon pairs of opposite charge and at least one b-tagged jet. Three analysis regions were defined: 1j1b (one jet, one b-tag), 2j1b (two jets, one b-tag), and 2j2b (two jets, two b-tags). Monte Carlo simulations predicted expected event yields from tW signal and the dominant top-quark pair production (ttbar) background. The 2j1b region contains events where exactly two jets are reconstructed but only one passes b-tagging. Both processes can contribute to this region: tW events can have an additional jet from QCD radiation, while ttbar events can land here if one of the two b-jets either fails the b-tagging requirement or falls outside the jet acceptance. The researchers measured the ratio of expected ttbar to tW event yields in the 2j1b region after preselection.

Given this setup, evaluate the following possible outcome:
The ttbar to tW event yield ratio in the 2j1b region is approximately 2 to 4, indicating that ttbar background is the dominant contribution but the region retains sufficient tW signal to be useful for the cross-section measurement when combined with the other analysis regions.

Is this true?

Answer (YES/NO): NO